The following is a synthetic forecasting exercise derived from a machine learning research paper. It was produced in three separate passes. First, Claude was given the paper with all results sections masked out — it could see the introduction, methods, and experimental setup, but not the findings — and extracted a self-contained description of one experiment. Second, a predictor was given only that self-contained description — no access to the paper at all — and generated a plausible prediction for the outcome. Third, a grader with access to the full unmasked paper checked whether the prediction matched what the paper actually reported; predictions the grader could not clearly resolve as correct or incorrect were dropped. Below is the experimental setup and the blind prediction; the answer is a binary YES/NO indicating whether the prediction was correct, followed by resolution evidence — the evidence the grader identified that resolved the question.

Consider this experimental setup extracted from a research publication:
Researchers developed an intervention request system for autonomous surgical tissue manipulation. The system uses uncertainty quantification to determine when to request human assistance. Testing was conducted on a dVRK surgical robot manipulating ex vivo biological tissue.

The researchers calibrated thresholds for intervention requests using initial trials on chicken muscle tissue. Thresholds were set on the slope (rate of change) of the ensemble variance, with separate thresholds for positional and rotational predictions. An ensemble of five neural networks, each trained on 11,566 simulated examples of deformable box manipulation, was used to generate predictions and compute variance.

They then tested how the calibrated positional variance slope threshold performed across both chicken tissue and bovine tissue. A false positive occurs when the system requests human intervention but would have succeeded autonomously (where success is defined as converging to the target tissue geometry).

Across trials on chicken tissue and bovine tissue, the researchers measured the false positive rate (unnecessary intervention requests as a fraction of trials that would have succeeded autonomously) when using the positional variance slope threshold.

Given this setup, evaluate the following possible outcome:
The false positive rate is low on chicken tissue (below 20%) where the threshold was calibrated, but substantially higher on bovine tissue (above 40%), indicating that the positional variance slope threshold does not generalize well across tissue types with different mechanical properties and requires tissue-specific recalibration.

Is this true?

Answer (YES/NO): NO